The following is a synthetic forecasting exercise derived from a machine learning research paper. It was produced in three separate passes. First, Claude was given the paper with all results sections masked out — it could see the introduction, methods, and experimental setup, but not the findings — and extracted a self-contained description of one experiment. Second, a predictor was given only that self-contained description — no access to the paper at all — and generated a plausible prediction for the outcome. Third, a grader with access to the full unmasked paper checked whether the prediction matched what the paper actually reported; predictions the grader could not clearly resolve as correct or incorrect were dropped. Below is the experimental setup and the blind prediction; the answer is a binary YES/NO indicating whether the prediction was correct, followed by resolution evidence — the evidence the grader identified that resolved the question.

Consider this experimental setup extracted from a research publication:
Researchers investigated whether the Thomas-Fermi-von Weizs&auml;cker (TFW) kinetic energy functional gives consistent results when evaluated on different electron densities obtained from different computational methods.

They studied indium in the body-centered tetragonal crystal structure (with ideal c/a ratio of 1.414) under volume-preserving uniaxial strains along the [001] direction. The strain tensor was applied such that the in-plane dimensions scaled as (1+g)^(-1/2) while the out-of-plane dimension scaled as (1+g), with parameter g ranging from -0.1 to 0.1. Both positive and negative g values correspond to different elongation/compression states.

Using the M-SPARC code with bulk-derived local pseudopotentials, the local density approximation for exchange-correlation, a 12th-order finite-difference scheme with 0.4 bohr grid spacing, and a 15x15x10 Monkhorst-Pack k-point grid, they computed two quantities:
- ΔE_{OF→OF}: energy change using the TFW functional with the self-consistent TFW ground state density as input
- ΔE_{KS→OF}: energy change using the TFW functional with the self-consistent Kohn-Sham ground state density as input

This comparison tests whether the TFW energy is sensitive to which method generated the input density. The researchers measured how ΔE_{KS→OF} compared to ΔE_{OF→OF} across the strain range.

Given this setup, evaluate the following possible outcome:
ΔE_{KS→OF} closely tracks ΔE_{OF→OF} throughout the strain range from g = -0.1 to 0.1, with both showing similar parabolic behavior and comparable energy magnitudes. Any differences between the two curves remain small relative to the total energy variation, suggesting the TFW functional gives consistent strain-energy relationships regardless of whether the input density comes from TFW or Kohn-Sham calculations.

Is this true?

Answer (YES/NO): YES